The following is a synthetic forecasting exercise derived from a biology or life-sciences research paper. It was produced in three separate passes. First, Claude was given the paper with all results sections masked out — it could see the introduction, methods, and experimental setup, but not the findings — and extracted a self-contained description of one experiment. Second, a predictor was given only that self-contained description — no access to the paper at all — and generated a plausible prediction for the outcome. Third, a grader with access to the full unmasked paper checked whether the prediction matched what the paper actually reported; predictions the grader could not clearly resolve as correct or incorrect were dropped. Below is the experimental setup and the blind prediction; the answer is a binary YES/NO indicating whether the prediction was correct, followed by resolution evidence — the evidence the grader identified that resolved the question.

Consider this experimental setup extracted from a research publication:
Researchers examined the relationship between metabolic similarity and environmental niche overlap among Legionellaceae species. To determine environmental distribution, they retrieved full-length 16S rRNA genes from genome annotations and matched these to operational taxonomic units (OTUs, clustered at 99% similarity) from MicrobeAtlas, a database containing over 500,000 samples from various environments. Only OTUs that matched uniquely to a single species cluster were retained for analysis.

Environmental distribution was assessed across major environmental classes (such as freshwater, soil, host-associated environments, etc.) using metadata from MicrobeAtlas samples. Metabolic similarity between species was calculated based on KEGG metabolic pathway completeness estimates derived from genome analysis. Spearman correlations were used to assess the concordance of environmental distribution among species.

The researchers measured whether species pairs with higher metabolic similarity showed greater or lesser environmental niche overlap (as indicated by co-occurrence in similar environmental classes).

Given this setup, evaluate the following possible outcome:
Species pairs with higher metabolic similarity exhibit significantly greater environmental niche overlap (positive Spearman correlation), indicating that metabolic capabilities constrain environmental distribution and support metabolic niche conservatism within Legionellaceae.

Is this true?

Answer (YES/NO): NO